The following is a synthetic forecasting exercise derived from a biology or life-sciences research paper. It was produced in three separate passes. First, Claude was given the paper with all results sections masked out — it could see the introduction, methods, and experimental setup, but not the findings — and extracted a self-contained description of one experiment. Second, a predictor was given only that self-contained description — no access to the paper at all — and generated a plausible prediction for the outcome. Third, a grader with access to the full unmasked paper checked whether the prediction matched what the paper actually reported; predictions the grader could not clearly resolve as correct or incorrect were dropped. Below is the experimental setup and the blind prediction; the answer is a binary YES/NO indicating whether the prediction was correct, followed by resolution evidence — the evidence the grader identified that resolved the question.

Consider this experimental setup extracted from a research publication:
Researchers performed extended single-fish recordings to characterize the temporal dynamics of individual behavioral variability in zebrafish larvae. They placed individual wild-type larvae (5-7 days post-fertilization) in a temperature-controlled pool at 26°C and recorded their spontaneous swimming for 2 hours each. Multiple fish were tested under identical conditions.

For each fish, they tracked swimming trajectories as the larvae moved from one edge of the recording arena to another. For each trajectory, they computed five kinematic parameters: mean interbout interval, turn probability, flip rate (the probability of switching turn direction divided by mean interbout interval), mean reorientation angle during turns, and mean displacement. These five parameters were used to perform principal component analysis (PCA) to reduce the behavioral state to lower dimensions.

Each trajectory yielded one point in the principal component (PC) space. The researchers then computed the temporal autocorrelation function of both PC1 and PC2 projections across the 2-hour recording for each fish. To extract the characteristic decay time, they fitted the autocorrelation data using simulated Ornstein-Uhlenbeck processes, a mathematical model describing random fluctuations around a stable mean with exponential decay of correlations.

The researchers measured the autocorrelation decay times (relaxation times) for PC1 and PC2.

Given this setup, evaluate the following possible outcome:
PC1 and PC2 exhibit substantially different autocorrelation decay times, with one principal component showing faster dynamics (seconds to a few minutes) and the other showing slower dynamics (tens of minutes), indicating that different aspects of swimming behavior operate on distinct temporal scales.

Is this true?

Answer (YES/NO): NO